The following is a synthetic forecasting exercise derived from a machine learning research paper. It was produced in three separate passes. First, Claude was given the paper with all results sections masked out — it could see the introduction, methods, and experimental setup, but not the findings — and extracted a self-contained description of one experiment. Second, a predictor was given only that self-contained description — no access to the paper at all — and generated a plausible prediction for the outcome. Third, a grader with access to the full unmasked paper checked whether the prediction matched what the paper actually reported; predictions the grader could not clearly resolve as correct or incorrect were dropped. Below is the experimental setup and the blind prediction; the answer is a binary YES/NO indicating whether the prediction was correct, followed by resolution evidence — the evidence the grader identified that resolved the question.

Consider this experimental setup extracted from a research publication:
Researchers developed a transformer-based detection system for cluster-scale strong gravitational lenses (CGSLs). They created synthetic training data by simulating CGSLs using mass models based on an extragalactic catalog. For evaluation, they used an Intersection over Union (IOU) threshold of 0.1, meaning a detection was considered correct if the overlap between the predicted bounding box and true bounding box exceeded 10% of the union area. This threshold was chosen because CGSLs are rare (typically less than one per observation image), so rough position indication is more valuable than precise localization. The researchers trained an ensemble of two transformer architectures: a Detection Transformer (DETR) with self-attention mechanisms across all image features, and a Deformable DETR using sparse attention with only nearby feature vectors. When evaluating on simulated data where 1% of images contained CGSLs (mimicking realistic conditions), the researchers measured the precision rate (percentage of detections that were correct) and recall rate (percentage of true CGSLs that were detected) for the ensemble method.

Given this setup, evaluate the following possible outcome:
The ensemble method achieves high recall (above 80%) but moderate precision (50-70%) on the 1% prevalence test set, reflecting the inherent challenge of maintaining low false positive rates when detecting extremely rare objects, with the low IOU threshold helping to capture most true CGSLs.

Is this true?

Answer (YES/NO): NO